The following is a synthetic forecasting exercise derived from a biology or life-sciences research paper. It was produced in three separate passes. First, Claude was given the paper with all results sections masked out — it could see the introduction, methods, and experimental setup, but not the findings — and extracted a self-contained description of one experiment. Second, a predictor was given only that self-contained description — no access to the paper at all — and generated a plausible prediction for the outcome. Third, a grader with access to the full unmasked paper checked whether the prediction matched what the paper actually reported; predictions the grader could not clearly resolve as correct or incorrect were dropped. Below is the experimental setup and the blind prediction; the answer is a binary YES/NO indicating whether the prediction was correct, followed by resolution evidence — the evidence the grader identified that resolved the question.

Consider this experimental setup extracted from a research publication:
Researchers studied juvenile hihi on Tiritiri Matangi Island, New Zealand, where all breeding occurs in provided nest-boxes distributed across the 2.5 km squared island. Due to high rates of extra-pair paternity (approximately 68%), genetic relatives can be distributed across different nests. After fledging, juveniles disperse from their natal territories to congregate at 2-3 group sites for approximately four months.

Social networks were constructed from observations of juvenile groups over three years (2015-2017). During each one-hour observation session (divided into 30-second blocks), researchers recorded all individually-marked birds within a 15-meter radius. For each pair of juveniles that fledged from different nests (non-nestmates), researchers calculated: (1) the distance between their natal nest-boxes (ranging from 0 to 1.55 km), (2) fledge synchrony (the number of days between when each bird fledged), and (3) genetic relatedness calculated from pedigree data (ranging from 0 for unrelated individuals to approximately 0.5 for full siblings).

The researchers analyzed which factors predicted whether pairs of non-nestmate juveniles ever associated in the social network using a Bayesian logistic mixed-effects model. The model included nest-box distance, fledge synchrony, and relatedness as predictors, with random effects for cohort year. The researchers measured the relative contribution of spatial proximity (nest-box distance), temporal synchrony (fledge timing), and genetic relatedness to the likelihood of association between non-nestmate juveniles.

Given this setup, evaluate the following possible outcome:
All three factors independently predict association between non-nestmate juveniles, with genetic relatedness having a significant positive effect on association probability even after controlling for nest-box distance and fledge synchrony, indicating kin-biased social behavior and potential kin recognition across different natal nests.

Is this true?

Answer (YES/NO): NO